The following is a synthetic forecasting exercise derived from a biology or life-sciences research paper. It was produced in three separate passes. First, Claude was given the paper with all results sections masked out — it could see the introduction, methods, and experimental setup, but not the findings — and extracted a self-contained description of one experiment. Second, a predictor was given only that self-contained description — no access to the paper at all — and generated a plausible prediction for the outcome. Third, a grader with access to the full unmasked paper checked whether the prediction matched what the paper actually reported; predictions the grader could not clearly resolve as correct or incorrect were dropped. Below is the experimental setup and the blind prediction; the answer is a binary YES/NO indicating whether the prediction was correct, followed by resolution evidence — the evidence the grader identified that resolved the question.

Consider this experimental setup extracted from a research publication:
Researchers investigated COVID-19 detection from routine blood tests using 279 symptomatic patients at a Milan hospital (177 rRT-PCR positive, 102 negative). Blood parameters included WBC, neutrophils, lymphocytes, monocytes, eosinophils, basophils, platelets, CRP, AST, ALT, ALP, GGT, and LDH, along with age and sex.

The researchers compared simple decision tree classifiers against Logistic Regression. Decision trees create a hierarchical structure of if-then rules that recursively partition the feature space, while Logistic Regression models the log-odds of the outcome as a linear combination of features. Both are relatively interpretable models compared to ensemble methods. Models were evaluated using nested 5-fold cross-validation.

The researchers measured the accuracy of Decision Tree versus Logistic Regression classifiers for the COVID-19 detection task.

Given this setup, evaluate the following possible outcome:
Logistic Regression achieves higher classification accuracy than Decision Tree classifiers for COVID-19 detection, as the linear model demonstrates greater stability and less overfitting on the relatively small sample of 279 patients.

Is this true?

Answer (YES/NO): NO